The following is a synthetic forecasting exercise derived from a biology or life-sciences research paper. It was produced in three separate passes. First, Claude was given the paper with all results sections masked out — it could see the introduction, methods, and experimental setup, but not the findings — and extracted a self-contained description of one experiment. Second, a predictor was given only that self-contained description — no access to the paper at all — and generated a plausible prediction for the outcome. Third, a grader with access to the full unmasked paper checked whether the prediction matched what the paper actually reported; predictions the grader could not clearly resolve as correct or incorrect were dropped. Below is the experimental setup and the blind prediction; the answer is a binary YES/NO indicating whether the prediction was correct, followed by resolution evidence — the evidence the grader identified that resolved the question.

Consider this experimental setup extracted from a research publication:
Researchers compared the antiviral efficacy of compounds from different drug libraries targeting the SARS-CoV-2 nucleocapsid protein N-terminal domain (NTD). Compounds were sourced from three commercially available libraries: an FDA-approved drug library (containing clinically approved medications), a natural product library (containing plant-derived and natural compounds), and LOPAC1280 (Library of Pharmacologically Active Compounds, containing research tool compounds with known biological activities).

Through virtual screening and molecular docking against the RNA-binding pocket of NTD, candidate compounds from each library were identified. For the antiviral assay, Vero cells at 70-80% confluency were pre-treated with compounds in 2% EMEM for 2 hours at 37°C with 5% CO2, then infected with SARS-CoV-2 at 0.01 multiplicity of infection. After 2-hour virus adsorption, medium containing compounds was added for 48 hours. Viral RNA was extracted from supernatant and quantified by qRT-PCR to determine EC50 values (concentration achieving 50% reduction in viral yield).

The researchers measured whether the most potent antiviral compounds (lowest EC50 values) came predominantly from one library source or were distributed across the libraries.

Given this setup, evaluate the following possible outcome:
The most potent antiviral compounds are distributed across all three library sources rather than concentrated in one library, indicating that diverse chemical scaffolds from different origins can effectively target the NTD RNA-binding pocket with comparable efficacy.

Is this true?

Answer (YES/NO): NO